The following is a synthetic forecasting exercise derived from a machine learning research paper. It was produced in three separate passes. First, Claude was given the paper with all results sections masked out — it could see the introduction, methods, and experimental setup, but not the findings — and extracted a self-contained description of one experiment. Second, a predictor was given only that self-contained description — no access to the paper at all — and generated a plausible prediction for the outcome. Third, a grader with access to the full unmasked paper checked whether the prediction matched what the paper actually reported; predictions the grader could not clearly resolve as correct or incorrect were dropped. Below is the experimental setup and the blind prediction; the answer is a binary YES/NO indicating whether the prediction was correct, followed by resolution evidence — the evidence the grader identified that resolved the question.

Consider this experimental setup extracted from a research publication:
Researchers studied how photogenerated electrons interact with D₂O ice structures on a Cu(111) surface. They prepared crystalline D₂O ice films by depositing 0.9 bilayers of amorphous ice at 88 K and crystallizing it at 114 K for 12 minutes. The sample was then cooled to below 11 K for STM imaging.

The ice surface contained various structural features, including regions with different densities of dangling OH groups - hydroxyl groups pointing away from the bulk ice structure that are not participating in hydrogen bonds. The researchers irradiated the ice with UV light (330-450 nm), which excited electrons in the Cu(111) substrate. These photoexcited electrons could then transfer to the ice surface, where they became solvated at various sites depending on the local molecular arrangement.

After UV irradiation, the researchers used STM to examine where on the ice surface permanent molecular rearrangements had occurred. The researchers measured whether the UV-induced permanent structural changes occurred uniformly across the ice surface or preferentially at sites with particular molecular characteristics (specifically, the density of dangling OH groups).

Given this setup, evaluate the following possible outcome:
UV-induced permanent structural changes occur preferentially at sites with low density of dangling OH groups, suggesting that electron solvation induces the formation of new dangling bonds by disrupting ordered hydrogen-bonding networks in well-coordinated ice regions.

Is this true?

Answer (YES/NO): NO